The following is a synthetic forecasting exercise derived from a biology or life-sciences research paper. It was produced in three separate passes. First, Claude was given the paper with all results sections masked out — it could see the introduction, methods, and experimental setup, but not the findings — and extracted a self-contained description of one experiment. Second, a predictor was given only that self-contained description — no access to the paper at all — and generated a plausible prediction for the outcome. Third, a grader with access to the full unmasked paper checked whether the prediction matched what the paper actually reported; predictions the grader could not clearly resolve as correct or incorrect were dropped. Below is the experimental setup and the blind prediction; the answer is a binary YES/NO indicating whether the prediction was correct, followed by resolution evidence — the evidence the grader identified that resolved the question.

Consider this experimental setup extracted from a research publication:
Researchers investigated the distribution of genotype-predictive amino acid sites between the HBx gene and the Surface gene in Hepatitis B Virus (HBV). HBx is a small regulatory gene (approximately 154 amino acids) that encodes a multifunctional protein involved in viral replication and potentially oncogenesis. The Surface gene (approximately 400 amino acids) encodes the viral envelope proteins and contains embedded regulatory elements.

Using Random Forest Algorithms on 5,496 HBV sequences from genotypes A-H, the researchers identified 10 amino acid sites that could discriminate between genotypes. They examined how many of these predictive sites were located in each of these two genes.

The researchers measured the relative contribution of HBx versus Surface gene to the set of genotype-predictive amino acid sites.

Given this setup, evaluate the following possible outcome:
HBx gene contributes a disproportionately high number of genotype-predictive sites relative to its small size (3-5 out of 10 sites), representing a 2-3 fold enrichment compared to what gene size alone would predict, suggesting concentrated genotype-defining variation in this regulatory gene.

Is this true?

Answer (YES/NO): NO